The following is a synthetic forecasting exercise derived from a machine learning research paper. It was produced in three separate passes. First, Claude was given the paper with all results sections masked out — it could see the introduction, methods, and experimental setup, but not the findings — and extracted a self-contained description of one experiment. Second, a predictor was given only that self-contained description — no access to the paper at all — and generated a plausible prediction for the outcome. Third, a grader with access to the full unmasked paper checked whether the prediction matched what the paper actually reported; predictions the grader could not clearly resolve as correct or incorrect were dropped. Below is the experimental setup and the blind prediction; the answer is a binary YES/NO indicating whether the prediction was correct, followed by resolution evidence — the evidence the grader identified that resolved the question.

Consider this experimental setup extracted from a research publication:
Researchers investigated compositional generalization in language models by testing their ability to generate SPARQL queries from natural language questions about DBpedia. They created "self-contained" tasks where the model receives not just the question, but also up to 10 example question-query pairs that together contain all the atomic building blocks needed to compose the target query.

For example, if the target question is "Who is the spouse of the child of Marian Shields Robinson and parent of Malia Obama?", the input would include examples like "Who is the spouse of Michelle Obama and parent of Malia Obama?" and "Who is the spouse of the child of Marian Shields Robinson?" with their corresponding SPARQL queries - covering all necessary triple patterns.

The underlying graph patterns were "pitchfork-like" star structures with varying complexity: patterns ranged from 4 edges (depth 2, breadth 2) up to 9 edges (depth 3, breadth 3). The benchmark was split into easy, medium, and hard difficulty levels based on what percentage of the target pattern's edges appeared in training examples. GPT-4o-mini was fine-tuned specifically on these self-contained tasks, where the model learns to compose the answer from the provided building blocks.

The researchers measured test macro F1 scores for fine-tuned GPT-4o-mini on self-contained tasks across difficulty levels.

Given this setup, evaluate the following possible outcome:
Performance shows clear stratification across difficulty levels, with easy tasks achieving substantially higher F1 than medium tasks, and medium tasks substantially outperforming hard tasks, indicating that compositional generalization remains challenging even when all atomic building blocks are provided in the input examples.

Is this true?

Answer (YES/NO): NO